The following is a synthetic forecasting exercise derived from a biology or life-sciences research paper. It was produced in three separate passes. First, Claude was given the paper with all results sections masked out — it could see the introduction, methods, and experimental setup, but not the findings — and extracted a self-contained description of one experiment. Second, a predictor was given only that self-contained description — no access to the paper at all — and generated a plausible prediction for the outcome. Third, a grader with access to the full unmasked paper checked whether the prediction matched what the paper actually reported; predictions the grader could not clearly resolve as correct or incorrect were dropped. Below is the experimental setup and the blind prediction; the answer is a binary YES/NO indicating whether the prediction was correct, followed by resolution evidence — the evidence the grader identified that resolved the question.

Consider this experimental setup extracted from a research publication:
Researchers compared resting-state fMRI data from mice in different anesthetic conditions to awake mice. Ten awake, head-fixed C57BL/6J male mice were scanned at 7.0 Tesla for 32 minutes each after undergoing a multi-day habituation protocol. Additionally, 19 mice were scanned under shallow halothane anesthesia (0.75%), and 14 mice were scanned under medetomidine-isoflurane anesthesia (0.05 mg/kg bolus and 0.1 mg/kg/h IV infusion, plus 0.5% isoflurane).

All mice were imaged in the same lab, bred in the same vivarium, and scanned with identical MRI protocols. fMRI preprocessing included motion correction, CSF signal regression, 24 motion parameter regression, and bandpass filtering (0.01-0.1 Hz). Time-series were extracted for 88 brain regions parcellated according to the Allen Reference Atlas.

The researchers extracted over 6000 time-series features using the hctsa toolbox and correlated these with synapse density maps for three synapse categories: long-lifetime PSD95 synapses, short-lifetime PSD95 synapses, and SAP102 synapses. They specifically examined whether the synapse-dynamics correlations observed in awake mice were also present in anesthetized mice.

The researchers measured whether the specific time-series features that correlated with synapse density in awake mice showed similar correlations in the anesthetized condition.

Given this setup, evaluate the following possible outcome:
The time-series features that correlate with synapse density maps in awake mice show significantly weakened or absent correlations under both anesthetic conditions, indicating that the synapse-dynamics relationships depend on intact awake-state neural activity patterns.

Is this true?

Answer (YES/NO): NO